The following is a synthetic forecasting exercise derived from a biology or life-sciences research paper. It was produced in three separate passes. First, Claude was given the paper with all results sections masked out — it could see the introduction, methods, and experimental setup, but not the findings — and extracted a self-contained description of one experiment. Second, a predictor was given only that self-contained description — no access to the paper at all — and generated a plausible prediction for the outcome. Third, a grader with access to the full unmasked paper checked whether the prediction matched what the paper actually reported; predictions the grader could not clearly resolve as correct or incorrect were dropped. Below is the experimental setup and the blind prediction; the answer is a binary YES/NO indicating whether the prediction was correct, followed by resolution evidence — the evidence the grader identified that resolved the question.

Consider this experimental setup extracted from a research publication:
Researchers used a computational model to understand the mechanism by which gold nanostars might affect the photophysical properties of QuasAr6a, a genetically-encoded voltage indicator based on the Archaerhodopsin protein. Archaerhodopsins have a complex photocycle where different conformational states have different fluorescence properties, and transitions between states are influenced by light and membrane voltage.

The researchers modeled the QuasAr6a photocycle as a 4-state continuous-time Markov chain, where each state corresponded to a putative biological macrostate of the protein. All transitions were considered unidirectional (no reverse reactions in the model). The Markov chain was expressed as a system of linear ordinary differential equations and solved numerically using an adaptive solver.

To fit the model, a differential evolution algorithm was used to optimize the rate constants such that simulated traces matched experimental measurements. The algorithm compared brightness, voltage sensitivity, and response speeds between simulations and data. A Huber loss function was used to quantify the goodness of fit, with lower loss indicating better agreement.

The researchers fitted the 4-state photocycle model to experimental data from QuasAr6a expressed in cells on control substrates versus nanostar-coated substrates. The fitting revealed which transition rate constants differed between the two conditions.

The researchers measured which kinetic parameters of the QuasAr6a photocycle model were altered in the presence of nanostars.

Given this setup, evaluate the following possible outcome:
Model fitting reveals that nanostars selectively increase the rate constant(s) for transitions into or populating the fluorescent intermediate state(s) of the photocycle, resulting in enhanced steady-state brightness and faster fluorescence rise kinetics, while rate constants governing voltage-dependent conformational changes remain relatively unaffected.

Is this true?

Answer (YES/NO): NO